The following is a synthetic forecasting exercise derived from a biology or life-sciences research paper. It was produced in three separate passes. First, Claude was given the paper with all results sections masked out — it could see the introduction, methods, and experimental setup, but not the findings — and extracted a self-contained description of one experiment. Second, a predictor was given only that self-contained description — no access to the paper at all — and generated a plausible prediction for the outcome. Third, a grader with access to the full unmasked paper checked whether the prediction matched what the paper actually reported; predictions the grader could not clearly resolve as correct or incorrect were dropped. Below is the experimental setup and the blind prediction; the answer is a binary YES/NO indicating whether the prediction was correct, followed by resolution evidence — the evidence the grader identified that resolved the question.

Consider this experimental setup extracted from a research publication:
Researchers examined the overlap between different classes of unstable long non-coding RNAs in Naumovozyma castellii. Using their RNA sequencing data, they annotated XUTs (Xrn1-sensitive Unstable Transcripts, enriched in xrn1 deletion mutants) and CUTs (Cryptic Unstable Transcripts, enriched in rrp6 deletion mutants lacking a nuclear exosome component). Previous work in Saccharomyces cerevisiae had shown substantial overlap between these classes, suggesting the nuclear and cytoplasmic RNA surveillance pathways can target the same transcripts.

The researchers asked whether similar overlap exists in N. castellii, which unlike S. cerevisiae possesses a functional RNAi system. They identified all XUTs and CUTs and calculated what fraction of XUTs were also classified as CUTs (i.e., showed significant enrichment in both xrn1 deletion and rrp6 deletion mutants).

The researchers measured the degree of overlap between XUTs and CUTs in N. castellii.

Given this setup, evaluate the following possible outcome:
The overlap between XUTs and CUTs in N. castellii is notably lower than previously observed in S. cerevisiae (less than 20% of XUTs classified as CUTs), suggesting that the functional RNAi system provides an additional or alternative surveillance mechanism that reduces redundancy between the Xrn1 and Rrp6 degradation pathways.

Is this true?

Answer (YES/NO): NO